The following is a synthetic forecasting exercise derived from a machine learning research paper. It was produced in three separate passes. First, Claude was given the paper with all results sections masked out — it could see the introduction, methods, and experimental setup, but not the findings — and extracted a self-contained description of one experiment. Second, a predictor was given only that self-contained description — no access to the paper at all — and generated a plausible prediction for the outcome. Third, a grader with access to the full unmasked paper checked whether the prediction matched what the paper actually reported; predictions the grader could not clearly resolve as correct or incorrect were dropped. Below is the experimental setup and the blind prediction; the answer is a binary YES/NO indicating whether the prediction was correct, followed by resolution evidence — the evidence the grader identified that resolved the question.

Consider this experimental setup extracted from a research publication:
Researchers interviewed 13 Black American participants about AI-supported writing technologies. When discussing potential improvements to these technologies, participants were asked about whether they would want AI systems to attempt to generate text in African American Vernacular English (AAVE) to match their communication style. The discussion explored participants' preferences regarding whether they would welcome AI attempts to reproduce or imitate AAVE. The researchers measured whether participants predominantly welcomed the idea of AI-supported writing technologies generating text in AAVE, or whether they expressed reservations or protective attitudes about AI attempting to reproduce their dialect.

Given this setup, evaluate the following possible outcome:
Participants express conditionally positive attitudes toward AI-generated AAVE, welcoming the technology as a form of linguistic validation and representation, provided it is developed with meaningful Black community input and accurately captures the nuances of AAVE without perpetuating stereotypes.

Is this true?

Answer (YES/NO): YES